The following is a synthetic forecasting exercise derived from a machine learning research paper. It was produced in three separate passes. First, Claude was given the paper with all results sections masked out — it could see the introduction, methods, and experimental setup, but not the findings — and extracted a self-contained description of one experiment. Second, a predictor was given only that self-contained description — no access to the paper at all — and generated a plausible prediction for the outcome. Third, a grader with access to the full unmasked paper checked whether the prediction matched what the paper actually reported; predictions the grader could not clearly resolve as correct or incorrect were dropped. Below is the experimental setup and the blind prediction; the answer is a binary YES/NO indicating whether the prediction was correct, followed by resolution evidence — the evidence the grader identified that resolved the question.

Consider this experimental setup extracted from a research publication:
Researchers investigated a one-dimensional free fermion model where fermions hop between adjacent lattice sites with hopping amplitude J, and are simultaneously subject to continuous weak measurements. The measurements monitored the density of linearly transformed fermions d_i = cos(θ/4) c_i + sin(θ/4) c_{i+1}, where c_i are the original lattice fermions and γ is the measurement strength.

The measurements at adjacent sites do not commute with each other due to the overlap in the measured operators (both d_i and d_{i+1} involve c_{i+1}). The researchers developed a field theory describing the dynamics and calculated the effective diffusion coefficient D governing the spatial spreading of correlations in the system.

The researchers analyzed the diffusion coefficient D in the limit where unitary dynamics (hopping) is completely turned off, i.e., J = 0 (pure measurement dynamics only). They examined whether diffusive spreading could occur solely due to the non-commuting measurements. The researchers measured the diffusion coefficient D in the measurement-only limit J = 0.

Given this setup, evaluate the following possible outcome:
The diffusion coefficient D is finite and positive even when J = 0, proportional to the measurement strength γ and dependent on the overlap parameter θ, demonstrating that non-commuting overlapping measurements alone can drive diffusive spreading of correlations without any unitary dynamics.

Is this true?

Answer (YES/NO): YES